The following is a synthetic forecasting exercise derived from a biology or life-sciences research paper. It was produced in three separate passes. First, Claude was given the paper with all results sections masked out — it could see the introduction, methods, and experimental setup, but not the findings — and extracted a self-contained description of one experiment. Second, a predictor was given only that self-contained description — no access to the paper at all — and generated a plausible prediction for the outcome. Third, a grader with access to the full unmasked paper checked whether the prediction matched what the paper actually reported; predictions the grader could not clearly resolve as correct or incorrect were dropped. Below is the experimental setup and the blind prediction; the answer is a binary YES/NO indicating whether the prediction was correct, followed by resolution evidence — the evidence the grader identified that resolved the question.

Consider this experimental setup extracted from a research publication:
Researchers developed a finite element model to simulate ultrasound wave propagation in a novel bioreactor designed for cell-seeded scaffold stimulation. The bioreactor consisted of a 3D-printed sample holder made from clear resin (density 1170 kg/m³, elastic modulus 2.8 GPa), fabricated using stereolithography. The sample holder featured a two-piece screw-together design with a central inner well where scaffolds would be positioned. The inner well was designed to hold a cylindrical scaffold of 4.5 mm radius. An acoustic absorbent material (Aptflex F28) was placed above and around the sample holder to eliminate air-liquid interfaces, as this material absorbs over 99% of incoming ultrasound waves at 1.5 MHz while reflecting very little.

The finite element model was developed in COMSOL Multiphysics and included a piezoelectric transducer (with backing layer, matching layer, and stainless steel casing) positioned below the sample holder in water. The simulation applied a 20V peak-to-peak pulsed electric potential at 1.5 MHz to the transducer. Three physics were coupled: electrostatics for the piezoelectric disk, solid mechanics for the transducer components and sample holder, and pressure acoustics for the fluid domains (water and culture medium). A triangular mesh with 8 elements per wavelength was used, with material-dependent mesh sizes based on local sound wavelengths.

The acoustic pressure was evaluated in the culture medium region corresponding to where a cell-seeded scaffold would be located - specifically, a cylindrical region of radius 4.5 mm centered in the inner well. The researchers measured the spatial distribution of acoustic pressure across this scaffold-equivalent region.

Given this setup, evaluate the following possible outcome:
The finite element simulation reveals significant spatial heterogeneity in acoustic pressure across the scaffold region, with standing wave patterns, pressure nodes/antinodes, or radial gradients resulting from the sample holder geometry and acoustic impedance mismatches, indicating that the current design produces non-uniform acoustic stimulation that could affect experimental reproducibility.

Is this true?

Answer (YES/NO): YES